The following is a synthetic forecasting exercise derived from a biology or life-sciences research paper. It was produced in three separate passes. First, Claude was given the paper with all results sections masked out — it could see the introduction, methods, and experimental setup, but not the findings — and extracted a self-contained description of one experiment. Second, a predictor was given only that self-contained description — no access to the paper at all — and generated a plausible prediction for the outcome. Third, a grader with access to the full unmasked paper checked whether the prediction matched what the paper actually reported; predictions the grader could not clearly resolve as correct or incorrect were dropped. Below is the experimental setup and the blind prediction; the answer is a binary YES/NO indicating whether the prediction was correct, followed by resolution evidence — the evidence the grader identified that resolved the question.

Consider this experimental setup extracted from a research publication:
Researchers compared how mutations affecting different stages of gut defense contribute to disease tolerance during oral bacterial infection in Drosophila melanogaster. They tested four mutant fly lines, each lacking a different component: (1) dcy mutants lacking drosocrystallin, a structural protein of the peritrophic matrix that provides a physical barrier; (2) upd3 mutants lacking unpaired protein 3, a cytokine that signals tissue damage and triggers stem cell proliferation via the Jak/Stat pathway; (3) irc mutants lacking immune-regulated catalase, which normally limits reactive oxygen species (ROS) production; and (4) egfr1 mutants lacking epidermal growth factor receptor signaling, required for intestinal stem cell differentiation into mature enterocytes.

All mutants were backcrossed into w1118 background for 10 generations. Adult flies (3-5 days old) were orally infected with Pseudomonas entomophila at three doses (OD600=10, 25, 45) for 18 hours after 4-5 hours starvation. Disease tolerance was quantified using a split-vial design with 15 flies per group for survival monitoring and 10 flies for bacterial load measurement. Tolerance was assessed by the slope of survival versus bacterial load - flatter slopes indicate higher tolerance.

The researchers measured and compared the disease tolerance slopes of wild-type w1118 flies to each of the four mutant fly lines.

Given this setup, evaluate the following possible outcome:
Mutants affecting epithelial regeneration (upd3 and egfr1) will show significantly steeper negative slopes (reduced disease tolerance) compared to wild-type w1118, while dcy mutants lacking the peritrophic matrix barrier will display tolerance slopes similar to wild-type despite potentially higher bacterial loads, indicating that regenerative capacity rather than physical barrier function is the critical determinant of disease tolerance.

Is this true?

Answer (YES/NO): NO